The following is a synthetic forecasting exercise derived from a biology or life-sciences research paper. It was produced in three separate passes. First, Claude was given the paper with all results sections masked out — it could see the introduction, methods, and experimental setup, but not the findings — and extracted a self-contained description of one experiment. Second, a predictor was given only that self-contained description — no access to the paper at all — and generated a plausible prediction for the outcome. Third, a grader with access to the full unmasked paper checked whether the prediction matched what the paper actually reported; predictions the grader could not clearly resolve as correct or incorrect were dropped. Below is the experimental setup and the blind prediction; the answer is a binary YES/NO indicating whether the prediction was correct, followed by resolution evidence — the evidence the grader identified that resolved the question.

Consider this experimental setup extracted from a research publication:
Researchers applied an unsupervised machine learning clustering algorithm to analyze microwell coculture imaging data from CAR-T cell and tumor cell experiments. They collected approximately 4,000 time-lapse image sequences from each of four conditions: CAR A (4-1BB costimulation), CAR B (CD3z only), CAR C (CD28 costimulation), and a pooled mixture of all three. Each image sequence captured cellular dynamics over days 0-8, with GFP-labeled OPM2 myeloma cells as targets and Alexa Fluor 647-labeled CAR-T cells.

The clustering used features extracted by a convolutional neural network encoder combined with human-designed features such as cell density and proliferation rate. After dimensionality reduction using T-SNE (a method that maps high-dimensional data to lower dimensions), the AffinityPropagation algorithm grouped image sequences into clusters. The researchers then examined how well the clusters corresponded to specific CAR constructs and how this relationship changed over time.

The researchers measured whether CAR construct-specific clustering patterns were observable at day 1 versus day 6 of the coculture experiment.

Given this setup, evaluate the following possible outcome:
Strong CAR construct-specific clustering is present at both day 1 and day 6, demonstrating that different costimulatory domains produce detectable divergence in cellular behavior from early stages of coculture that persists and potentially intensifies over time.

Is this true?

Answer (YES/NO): NO